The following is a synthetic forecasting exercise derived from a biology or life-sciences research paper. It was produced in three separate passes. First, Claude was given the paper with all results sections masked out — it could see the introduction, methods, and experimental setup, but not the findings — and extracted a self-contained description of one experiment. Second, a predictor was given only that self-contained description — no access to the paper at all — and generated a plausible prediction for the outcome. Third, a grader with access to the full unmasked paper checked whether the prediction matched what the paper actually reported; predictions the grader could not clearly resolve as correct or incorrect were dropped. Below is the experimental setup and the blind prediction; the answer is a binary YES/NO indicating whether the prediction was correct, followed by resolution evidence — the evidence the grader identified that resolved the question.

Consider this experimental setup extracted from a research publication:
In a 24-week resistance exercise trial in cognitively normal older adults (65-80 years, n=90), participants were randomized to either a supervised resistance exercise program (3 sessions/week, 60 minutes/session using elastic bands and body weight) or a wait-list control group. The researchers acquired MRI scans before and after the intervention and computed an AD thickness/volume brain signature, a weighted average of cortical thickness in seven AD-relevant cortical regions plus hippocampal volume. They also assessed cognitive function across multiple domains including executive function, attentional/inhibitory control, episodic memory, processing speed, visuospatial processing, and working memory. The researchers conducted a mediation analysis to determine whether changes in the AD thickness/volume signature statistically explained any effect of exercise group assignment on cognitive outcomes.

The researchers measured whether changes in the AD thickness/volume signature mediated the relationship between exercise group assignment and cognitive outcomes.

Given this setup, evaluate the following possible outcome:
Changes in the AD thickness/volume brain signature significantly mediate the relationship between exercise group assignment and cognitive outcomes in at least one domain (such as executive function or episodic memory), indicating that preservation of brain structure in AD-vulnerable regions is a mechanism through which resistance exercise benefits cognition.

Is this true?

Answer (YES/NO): NO